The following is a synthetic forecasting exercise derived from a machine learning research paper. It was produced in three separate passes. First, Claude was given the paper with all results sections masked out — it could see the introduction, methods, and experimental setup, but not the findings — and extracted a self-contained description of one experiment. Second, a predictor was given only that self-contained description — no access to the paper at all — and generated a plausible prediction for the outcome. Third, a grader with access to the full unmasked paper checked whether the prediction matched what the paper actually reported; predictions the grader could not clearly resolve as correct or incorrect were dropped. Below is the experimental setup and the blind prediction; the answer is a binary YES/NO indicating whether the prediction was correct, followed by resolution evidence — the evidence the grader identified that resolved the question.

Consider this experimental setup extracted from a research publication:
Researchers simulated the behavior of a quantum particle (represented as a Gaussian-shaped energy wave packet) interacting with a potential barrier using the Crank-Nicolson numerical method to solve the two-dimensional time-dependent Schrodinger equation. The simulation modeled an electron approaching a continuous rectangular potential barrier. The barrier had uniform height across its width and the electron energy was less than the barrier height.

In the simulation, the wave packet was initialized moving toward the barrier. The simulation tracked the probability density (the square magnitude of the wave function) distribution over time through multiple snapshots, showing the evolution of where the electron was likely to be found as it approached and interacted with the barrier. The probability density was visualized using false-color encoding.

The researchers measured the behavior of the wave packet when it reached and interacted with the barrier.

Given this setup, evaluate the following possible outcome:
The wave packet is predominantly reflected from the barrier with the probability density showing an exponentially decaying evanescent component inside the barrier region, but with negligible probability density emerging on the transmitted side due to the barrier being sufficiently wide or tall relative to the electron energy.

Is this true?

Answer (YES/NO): NO